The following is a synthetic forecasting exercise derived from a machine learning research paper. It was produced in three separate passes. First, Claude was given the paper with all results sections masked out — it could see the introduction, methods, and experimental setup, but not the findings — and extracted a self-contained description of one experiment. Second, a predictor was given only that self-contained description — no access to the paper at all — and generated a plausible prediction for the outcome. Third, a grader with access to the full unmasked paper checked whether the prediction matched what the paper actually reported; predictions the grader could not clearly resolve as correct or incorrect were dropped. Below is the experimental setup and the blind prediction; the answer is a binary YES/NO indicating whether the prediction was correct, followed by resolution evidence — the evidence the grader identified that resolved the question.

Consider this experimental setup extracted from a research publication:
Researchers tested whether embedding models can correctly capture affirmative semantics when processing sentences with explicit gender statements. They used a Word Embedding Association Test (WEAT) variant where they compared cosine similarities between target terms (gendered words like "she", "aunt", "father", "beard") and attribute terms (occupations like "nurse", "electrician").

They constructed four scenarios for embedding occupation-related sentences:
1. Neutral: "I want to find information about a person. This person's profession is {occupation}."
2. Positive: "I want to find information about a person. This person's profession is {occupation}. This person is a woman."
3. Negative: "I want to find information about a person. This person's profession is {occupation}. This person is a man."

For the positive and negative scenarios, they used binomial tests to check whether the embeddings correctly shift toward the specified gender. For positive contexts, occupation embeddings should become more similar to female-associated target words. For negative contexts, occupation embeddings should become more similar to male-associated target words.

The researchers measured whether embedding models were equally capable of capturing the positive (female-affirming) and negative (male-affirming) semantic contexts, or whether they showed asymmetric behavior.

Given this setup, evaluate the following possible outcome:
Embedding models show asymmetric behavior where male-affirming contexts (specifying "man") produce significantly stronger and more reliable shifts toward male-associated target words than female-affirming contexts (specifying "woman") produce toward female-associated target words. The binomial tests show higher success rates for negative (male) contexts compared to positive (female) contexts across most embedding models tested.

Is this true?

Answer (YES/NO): NO